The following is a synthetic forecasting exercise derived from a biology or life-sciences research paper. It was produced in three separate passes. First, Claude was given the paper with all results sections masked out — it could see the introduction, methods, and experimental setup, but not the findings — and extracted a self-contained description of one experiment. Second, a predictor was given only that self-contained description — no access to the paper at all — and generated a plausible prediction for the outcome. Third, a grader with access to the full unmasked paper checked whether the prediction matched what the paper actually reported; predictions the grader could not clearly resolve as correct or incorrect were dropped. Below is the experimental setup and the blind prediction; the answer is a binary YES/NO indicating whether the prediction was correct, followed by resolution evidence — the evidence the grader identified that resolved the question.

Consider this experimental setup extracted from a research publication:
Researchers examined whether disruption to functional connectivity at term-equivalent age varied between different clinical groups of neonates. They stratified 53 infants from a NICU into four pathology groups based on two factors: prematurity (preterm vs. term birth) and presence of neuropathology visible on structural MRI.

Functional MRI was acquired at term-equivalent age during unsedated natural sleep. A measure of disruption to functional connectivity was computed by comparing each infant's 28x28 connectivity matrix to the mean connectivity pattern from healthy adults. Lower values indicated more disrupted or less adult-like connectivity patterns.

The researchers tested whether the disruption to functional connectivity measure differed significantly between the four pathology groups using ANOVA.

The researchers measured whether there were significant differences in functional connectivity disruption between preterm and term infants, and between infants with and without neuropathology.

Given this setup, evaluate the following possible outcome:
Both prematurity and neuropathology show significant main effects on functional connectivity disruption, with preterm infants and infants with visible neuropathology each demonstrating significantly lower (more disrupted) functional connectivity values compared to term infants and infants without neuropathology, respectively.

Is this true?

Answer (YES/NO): NO